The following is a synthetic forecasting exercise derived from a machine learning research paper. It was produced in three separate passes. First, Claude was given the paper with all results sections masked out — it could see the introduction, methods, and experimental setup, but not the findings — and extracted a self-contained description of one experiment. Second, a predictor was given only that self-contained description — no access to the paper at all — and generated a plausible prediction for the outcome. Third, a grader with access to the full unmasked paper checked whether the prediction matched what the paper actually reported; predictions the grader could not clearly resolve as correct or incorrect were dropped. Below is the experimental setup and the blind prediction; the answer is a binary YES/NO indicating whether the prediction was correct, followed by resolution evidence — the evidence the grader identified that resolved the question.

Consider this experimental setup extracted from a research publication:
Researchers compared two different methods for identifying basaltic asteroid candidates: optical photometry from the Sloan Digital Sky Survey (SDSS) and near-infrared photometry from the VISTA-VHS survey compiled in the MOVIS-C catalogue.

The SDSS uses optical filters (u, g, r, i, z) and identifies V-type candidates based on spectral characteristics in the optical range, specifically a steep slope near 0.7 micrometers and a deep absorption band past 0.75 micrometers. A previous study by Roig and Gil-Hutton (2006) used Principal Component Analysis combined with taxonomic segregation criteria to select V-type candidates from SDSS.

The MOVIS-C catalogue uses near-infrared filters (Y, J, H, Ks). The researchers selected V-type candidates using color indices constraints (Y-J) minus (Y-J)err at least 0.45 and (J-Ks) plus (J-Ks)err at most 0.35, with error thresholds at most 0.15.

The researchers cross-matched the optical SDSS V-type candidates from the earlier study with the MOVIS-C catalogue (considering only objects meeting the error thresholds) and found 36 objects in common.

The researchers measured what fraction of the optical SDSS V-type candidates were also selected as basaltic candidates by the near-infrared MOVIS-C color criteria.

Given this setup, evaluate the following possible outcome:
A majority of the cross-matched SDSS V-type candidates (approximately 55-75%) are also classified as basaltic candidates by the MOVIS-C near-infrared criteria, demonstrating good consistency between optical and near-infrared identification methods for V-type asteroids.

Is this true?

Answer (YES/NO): NO